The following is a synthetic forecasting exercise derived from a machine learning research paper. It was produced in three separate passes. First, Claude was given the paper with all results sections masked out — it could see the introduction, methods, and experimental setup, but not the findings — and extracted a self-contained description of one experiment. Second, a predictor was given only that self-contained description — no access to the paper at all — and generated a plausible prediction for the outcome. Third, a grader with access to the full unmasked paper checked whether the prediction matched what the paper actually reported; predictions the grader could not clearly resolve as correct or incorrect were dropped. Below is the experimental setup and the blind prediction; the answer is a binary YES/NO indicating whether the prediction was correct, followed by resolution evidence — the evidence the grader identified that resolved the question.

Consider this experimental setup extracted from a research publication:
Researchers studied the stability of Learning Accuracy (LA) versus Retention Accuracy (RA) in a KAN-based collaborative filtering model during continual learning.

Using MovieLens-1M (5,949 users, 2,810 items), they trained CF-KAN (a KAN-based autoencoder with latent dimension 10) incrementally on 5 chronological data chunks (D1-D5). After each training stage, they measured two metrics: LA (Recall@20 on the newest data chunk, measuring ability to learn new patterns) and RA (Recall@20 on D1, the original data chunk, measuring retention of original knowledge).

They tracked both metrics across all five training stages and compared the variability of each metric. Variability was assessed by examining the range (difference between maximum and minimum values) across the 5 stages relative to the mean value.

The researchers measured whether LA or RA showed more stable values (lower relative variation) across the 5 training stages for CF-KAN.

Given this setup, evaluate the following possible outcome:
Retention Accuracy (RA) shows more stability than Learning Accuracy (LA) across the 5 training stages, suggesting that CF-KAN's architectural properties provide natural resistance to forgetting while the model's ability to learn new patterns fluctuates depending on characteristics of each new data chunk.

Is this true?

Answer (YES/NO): NO